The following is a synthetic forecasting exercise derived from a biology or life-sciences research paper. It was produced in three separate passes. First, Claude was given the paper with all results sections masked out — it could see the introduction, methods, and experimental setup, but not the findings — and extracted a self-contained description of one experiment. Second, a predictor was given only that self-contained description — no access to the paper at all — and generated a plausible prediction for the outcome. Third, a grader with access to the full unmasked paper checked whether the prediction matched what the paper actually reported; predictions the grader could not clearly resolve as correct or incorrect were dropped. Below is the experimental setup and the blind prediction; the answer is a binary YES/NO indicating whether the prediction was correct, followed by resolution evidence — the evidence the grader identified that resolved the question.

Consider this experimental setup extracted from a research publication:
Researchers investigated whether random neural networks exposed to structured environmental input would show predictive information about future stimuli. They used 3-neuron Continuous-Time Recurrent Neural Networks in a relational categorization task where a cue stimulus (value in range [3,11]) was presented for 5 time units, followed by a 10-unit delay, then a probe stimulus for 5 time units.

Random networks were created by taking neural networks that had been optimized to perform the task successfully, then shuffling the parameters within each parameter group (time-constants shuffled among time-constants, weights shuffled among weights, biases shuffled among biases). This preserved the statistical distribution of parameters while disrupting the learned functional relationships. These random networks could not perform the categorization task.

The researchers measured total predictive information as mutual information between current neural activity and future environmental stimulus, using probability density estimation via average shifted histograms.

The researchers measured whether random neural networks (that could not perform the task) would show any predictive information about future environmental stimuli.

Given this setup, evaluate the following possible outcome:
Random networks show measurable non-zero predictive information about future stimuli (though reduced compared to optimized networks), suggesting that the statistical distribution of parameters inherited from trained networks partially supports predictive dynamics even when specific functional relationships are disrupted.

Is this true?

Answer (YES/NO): NO